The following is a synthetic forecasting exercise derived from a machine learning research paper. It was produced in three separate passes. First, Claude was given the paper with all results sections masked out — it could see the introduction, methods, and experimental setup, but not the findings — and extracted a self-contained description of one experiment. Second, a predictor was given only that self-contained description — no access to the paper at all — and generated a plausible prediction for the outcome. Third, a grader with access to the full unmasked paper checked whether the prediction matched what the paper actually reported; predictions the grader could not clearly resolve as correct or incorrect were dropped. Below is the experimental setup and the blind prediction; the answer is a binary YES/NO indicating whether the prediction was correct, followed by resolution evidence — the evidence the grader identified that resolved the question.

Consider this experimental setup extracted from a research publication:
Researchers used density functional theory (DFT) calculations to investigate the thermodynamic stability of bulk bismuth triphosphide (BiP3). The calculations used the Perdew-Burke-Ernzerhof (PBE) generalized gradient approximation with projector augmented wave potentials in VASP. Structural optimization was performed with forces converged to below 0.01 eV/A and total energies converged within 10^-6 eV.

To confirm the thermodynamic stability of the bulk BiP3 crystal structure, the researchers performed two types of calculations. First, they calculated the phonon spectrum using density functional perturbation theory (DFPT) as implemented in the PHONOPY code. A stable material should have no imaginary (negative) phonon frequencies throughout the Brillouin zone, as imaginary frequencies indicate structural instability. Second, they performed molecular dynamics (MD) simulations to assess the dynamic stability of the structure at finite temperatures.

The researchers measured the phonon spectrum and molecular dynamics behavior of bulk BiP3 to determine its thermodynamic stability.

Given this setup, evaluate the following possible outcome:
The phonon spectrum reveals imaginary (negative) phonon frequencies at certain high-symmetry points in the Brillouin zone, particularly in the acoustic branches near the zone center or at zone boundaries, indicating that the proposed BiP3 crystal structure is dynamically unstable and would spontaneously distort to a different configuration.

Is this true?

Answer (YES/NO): NO